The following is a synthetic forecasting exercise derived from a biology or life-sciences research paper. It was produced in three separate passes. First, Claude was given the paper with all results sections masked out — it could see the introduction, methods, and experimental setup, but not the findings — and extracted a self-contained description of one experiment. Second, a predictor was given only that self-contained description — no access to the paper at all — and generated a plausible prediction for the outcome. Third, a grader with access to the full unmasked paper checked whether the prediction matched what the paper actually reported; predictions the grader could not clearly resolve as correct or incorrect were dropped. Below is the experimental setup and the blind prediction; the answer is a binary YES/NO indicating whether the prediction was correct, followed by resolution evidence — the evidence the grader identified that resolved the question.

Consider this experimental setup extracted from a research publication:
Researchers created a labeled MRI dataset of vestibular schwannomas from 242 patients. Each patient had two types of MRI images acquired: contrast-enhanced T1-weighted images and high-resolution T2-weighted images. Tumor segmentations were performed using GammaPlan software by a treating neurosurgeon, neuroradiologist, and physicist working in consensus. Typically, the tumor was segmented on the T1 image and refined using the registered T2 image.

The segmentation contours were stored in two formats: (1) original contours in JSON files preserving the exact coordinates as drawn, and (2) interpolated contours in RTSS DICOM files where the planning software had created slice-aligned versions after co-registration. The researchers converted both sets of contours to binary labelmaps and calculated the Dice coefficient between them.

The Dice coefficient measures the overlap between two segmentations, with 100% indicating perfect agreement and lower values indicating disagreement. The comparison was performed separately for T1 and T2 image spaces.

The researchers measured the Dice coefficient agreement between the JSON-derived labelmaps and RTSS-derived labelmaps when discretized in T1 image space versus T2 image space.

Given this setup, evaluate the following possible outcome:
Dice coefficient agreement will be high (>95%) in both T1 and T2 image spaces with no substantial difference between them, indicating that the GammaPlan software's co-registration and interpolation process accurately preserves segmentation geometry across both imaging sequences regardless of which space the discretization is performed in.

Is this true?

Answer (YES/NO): NO